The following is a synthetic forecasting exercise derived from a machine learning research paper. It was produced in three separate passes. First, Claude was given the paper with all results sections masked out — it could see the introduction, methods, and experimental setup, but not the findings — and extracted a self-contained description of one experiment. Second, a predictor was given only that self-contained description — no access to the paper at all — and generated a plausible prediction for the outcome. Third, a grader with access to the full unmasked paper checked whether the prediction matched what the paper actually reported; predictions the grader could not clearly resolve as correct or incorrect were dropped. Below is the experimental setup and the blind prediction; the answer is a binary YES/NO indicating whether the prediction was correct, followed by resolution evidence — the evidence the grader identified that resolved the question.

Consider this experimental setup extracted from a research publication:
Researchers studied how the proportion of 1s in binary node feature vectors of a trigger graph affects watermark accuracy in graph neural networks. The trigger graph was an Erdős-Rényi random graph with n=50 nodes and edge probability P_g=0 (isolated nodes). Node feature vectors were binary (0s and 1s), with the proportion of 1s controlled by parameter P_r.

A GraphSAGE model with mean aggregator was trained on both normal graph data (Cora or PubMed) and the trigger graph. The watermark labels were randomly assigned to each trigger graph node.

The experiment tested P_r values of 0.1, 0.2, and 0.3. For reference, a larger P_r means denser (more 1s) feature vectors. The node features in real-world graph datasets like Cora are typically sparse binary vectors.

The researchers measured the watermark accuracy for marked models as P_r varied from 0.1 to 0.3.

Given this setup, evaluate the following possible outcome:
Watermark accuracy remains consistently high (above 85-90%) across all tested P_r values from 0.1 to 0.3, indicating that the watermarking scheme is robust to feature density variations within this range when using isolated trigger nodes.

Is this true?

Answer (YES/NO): YES